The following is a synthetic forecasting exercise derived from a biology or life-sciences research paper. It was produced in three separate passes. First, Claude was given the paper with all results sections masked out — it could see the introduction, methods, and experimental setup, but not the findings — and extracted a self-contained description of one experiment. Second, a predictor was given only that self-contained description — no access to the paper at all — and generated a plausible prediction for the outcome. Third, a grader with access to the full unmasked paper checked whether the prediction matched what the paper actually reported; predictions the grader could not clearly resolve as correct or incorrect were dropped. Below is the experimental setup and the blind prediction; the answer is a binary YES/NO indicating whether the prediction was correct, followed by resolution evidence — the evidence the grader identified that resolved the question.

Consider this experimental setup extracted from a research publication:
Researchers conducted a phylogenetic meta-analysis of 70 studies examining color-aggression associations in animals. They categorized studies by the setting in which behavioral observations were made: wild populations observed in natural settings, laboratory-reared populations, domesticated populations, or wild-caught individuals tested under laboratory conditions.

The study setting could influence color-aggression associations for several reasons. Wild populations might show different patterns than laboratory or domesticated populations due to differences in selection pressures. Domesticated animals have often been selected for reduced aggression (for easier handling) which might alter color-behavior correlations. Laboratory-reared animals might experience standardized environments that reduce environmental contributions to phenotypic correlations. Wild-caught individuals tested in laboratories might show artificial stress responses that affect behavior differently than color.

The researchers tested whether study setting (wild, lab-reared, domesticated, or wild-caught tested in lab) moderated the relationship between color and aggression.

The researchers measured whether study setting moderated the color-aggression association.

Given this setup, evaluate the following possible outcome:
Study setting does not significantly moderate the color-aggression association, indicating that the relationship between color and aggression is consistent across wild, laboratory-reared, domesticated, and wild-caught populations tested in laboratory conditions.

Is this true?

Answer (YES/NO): YES